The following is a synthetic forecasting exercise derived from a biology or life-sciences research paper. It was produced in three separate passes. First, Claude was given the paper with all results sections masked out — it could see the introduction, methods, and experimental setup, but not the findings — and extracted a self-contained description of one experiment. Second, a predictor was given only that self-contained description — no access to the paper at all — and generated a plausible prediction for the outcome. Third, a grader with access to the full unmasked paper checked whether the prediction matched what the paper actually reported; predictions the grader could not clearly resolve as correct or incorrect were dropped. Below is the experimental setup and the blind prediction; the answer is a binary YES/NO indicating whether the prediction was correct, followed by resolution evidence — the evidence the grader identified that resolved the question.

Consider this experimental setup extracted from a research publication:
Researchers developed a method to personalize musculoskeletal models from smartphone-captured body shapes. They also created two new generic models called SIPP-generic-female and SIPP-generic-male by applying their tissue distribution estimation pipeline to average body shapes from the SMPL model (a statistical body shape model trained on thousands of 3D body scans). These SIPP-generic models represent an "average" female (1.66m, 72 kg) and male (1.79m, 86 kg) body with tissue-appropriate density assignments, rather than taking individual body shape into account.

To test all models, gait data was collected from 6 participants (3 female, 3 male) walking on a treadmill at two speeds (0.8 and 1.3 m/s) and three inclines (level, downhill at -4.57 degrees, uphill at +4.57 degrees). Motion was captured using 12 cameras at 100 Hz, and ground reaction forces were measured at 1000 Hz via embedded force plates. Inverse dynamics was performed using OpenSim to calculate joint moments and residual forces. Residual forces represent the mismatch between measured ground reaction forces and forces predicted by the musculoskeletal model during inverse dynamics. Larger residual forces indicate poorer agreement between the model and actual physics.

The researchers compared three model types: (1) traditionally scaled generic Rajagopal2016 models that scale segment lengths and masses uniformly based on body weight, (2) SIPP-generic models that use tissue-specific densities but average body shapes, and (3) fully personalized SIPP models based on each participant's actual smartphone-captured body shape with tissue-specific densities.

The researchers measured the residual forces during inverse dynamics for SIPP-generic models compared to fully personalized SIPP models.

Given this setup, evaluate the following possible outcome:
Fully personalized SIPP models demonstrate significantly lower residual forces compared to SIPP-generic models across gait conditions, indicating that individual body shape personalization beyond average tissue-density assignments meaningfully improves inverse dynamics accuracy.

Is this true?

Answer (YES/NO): YES